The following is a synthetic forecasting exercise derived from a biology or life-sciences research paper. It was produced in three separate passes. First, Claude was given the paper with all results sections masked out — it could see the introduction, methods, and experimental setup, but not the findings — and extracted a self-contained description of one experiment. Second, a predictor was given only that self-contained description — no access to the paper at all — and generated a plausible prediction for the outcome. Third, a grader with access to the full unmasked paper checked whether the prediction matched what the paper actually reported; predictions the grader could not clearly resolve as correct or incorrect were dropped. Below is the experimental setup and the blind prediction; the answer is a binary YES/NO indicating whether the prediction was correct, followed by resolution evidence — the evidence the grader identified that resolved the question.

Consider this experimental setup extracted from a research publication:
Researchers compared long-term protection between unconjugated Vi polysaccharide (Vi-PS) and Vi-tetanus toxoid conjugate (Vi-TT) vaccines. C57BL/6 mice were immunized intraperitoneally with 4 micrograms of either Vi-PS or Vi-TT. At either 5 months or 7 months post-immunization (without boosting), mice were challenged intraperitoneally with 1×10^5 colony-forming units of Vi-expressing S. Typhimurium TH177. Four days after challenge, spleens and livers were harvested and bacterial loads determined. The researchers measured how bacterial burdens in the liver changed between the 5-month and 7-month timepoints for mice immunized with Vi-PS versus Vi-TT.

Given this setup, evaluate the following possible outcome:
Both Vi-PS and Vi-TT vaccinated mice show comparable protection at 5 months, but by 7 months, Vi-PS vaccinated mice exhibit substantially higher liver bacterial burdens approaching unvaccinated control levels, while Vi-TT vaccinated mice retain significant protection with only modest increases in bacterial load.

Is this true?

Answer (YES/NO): NO